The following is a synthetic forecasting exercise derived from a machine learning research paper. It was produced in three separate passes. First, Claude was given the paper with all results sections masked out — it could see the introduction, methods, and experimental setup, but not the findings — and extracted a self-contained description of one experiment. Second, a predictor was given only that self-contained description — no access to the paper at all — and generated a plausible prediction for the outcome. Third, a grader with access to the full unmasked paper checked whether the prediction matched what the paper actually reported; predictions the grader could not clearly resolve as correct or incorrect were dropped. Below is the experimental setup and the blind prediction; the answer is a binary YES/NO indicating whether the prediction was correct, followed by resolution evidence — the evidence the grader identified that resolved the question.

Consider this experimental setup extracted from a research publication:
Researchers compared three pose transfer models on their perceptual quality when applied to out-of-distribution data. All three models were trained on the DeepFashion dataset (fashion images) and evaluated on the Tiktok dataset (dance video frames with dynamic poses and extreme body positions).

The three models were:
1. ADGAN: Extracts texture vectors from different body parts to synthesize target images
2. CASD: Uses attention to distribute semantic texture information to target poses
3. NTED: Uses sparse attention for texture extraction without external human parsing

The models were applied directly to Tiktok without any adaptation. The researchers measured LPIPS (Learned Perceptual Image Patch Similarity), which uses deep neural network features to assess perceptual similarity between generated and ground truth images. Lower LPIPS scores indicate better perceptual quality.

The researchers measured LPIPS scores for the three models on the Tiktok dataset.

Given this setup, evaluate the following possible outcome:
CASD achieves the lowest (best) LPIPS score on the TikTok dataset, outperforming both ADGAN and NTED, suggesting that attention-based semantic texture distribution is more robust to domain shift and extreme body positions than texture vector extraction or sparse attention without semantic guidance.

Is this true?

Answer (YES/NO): NO